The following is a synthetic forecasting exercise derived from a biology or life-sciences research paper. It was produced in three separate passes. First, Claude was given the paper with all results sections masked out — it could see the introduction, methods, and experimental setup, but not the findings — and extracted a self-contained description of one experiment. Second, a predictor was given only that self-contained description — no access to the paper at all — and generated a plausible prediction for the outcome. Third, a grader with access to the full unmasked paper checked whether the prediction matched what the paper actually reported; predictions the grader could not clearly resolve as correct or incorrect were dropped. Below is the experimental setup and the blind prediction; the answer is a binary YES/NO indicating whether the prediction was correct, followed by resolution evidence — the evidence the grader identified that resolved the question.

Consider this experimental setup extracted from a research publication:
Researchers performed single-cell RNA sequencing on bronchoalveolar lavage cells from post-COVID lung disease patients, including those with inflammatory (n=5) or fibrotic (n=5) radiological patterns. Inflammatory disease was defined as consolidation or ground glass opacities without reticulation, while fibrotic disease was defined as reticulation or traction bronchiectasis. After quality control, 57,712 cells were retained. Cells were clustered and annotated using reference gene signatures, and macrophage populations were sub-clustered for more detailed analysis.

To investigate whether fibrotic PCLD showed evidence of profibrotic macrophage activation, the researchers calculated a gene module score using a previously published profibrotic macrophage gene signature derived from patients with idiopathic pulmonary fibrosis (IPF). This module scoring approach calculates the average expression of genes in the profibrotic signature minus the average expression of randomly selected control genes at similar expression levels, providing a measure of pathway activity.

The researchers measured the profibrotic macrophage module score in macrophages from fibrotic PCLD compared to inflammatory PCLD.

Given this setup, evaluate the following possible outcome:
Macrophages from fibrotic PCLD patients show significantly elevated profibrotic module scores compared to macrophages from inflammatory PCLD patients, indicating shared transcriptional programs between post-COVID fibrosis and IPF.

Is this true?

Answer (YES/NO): NO